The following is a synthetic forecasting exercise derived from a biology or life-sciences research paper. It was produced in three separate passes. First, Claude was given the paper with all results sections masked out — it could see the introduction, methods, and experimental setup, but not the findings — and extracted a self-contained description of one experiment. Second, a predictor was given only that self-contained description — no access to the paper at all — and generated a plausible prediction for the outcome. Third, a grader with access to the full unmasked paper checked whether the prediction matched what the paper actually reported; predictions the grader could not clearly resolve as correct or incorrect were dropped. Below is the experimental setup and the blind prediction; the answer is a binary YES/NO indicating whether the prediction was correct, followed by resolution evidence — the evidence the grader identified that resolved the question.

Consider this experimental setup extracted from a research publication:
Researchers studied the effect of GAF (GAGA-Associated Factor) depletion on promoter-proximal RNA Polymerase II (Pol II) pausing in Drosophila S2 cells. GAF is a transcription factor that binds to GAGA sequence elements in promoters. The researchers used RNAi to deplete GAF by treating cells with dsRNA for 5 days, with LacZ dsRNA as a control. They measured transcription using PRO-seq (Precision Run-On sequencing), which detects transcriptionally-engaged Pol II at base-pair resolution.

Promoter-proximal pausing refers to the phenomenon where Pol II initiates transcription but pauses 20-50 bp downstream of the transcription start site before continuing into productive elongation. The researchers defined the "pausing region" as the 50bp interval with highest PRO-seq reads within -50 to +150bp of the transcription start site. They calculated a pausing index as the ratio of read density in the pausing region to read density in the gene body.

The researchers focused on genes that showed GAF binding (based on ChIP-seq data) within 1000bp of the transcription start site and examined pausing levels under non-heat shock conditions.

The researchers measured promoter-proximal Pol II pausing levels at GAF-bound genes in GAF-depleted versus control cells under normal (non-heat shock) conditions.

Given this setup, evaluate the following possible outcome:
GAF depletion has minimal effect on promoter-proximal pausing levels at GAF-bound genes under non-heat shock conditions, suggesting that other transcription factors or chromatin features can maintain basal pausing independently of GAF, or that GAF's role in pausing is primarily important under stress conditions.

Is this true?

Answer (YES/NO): NO